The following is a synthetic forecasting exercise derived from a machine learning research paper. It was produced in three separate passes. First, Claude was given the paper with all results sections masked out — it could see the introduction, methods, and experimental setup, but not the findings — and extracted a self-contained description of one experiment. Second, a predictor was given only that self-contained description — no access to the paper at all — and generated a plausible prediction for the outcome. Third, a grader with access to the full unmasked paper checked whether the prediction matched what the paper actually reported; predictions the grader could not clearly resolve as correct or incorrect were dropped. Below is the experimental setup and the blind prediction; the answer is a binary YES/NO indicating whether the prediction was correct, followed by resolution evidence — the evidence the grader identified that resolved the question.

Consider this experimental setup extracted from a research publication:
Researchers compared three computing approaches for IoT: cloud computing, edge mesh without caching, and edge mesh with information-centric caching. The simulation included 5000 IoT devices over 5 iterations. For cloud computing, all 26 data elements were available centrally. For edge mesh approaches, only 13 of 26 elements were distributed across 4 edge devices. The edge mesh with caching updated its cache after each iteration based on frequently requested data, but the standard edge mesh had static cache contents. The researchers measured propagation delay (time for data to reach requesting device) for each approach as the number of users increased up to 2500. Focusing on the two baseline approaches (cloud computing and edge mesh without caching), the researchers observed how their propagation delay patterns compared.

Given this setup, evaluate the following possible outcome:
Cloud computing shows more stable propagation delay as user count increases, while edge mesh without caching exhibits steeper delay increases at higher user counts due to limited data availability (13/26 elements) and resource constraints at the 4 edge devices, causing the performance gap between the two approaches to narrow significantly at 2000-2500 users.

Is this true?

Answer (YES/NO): NO